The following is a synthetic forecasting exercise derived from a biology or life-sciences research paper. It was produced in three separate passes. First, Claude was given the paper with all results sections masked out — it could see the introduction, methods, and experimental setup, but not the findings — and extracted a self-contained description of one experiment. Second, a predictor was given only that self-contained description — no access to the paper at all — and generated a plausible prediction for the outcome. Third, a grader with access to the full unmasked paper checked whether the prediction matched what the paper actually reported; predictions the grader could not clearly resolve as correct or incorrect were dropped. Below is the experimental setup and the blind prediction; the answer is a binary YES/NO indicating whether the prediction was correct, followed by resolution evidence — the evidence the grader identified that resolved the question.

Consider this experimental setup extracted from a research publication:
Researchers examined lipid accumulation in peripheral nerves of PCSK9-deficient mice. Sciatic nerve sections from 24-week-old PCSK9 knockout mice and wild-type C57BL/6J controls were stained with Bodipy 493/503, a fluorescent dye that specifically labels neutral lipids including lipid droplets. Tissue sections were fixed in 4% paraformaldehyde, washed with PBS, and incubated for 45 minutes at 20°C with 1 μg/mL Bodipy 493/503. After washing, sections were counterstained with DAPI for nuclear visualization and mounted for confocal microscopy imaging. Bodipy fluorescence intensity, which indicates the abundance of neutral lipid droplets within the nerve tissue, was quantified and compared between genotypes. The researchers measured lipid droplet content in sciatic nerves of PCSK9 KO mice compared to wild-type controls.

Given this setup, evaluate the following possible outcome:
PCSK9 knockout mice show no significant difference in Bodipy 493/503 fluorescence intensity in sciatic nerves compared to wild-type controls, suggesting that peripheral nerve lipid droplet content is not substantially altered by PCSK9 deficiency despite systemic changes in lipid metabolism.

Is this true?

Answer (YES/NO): NO